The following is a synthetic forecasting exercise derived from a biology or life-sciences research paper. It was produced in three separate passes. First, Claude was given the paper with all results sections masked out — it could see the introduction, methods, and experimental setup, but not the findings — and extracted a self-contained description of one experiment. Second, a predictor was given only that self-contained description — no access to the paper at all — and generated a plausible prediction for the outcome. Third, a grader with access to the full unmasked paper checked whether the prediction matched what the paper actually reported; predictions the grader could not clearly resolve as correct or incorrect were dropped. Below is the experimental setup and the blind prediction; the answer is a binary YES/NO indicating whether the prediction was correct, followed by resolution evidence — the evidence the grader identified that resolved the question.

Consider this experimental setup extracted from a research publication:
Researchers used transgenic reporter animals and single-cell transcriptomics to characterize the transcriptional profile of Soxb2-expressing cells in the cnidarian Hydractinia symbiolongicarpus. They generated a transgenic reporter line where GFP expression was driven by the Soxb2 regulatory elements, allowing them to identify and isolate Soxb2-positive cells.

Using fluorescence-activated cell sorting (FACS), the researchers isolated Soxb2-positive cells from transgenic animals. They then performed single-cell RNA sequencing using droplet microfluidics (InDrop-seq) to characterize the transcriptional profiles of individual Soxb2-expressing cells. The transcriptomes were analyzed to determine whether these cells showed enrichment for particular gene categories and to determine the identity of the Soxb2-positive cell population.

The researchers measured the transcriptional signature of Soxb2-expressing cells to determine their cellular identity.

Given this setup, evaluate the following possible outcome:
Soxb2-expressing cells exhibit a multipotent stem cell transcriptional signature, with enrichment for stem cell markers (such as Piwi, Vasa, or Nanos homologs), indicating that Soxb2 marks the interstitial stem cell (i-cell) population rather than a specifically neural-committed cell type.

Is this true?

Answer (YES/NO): NO